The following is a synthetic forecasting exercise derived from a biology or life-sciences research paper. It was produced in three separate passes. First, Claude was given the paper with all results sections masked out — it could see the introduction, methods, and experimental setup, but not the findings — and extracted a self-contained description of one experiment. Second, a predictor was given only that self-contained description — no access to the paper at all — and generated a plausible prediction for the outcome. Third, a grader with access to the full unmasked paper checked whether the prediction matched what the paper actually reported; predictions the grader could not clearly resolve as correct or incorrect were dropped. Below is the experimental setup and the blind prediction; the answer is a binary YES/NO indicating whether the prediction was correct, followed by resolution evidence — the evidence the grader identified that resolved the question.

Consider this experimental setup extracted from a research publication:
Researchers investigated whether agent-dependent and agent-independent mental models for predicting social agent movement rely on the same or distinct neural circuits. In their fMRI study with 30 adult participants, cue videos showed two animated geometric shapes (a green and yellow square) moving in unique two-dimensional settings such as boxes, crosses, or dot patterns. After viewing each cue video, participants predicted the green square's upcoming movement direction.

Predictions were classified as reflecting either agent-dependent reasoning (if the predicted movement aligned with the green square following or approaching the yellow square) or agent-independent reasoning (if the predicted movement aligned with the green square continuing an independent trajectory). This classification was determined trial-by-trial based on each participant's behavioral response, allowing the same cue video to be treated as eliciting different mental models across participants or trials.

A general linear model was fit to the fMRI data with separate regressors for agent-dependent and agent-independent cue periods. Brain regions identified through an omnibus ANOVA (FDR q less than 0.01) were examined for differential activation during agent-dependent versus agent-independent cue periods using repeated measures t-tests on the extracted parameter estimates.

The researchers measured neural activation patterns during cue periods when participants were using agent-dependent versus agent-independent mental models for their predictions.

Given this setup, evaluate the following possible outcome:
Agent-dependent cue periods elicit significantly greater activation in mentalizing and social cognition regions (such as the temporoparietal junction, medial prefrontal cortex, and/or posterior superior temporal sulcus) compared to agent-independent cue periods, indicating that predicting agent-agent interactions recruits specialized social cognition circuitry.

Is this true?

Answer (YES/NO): NO